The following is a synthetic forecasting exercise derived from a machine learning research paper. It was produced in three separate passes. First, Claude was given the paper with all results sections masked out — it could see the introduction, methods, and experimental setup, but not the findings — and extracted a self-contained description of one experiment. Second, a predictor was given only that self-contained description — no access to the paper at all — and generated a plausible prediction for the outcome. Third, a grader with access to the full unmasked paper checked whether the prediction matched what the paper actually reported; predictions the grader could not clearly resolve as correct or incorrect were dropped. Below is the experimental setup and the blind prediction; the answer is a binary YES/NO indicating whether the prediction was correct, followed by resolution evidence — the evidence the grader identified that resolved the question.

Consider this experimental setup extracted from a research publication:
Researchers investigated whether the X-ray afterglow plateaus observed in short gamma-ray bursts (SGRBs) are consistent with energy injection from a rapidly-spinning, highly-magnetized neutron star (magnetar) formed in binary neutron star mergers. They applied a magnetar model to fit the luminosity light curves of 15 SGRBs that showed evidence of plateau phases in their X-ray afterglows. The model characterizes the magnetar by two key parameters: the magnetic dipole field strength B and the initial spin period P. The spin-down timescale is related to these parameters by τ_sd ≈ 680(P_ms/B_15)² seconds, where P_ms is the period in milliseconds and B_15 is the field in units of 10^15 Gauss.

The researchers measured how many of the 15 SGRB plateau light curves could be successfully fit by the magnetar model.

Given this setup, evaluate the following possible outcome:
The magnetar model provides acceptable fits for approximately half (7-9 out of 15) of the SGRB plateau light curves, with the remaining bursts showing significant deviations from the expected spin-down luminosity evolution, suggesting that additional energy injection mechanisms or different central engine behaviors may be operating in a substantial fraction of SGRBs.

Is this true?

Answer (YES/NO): NO